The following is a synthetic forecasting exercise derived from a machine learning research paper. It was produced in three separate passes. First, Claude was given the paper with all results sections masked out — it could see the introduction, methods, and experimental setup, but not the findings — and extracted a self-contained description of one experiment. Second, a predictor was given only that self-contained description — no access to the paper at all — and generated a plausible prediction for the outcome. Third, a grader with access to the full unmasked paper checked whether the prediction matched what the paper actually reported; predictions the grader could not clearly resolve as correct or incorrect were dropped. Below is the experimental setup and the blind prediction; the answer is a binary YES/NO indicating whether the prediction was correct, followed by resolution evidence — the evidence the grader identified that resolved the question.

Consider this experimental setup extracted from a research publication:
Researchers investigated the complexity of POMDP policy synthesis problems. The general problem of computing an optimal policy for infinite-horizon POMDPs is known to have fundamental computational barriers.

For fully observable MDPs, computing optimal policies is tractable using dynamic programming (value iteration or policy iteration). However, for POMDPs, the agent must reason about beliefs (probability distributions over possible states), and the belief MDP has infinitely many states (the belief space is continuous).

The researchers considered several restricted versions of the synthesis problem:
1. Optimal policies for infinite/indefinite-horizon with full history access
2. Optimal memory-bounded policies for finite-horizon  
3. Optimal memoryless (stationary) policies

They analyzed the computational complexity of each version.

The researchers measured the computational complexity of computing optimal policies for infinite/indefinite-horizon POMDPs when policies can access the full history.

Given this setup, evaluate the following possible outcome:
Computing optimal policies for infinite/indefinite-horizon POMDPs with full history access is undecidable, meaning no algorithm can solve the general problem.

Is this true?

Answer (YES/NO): YES